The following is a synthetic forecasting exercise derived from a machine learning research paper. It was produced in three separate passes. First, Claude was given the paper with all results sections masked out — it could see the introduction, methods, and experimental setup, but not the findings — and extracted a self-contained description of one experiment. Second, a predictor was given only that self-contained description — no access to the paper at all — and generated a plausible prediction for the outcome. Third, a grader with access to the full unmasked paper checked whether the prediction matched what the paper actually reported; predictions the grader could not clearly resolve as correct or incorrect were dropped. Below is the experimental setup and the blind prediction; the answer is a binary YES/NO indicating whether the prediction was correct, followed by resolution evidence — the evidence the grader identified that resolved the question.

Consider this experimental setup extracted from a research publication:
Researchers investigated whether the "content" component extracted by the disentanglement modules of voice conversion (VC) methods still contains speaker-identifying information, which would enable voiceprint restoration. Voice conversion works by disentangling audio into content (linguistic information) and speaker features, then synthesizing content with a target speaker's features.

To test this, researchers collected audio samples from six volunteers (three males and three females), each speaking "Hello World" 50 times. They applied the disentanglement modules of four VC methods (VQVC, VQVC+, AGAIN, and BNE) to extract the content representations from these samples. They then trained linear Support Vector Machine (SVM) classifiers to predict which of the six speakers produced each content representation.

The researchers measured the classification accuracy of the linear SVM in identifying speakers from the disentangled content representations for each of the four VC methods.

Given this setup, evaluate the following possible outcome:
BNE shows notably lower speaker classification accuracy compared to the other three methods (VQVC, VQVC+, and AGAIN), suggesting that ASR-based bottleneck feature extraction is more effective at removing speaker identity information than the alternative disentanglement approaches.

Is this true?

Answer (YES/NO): NO